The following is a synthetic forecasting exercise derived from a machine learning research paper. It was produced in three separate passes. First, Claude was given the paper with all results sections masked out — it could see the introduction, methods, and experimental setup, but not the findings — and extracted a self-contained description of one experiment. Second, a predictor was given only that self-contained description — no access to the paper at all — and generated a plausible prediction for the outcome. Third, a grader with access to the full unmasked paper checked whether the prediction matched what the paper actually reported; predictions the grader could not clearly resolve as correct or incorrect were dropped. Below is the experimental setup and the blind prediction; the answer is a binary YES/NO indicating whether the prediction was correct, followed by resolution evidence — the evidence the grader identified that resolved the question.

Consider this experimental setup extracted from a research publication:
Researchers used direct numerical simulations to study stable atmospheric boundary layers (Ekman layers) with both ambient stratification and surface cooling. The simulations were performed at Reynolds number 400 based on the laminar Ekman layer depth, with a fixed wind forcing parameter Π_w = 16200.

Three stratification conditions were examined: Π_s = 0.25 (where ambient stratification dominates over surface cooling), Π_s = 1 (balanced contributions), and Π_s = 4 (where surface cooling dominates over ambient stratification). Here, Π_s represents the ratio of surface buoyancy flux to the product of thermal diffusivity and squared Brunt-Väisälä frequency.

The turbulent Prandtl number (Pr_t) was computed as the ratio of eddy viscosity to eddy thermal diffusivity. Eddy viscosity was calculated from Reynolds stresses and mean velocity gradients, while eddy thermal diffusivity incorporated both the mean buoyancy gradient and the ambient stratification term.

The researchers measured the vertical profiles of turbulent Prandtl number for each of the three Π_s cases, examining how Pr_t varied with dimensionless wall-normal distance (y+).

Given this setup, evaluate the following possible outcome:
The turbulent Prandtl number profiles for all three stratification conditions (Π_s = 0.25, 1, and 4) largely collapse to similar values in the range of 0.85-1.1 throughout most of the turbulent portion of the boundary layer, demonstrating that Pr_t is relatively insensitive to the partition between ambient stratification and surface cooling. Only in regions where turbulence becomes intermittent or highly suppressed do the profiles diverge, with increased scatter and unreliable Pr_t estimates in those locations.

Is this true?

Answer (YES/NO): NO